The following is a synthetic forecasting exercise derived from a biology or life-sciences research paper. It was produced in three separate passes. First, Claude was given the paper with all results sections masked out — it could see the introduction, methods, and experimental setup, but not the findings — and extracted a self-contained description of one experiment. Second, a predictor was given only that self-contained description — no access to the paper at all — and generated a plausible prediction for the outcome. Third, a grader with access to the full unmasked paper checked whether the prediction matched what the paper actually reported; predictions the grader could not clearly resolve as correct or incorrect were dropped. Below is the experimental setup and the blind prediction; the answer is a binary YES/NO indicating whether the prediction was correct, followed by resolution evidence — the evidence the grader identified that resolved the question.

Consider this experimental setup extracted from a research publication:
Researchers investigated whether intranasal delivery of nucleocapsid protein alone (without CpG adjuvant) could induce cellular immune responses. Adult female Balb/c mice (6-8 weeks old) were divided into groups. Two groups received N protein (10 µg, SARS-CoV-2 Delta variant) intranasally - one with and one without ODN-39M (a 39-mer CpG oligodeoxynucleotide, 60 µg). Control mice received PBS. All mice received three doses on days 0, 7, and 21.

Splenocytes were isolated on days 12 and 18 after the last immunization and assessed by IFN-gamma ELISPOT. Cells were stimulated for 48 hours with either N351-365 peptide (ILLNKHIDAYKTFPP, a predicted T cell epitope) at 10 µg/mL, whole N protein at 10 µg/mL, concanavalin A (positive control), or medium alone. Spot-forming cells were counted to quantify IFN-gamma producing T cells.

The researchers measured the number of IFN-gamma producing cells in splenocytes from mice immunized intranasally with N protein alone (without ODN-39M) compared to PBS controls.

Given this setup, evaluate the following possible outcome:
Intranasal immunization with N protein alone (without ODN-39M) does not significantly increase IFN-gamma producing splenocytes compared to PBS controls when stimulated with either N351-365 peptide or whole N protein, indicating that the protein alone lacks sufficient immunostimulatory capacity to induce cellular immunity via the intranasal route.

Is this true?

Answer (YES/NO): YES